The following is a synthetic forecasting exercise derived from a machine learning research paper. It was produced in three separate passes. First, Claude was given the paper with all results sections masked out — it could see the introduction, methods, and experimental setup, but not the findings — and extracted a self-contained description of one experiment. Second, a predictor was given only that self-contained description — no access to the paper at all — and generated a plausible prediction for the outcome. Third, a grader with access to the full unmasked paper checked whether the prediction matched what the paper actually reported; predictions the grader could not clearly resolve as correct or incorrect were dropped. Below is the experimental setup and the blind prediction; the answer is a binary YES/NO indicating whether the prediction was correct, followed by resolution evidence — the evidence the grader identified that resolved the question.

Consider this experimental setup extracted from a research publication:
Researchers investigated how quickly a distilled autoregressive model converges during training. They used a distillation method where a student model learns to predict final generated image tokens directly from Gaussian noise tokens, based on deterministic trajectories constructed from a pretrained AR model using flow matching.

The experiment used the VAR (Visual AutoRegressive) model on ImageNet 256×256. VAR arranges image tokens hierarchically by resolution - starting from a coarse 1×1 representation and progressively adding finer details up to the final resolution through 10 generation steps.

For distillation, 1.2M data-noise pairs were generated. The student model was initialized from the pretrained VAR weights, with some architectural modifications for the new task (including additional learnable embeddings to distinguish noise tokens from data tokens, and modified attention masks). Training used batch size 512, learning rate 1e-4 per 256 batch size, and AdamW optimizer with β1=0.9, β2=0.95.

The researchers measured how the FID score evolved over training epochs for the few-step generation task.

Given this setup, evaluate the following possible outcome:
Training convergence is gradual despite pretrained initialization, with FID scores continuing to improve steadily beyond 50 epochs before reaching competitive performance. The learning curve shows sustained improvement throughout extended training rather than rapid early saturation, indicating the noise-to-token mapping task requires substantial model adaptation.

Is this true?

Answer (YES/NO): NO